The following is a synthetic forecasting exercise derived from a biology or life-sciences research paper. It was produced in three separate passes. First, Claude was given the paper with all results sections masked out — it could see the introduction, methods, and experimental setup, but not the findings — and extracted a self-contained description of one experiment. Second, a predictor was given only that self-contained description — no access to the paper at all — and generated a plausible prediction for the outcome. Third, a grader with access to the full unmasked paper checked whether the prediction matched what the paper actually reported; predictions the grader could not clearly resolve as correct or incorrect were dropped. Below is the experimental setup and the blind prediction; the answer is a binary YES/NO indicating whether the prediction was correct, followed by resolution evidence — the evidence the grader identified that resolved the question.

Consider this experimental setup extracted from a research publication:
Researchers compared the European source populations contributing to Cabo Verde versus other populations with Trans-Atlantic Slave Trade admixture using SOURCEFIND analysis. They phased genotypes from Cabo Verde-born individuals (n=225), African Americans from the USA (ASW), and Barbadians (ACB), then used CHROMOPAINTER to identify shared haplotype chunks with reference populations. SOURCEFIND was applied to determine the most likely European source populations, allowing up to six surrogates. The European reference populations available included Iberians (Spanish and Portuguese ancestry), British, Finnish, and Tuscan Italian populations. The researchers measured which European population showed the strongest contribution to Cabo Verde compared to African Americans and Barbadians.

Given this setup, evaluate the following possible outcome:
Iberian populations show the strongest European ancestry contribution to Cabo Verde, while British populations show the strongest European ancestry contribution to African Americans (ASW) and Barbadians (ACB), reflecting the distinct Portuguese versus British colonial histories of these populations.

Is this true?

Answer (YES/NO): NO